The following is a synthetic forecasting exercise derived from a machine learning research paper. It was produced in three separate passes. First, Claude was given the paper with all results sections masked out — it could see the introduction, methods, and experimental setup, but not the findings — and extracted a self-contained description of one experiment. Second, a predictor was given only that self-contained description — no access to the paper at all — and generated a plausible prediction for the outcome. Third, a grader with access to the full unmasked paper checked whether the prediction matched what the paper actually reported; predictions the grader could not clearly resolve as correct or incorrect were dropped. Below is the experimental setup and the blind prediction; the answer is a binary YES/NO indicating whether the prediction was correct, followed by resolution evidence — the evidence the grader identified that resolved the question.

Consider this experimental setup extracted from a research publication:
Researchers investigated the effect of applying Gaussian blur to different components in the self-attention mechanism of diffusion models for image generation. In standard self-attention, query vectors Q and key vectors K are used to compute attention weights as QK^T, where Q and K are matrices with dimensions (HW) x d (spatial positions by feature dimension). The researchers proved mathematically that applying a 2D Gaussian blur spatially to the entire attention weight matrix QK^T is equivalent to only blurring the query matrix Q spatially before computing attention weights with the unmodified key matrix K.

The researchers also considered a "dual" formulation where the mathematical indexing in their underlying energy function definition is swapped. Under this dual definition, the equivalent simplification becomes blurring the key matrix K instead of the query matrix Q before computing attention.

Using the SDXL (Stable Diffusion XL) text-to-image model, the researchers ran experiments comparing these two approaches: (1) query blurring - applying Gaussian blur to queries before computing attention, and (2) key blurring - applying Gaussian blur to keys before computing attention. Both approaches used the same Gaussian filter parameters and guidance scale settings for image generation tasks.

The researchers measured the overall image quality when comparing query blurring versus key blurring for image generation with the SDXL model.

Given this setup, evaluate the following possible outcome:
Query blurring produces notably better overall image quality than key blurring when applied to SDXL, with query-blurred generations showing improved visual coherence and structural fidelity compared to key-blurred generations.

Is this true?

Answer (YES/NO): NO